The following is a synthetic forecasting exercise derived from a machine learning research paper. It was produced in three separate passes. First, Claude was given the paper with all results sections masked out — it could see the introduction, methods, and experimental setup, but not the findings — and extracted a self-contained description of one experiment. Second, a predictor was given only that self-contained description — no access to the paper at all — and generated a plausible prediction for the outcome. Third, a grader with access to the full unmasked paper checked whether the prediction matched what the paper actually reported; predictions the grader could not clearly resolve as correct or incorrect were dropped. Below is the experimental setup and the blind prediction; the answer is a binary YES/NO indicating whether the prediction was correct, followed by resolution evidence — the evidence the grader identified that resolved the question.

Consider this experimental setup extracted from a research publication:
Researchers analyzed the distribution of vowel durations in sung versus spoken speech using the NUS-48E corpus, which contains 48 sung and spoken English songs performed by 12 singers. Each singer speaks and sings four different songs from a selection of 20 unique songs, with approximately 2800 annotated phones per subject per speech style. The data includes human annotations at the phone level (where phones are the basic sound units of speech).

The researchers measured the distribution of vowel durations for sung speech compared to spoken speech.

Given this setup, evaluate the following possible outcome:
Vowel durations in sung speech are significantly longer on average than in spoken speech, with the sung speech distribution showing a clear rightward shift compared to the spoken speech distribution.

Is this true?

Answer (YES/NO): YES